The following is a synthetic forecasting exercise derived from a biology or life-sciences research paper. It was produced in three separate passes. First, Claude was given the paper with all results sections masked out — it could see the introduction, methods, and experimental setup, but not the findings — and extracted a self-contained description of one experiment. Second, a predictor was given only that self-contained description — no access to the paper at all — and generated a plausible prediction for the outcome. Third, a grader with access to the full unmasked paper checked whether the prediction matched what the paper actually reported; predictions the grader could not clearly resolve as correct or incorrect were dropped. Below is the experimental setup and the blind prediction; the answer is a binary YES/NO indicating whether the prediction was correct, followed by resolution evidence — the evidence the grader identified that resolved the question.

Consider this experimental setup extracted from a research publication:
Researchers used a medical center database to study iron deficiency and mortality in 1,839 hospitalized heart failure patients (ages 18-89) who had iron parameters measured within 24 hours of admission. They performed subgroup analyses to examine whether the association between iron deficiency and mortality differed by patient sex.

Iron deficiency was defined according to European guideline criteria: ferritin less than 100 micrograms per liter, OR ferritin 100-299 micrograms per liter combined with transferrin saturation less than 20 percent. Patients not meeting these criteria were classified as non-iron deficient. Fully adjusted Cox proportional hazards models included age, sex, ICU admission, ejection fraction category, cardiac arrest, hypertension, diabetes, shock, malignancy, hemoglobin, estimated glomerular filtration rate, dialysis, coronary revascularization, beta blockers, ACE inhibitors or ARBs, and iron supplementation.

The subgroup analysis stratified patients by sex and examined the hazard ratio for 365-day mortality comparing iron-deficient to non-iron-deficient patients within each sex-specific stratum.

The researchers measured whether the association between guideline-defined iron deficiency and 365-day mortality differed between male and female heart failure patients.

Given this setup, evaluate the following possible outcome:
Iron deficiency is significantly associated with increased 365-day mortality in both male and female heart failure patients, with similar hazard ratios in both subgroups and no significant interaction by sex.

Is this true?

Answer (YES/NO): YES